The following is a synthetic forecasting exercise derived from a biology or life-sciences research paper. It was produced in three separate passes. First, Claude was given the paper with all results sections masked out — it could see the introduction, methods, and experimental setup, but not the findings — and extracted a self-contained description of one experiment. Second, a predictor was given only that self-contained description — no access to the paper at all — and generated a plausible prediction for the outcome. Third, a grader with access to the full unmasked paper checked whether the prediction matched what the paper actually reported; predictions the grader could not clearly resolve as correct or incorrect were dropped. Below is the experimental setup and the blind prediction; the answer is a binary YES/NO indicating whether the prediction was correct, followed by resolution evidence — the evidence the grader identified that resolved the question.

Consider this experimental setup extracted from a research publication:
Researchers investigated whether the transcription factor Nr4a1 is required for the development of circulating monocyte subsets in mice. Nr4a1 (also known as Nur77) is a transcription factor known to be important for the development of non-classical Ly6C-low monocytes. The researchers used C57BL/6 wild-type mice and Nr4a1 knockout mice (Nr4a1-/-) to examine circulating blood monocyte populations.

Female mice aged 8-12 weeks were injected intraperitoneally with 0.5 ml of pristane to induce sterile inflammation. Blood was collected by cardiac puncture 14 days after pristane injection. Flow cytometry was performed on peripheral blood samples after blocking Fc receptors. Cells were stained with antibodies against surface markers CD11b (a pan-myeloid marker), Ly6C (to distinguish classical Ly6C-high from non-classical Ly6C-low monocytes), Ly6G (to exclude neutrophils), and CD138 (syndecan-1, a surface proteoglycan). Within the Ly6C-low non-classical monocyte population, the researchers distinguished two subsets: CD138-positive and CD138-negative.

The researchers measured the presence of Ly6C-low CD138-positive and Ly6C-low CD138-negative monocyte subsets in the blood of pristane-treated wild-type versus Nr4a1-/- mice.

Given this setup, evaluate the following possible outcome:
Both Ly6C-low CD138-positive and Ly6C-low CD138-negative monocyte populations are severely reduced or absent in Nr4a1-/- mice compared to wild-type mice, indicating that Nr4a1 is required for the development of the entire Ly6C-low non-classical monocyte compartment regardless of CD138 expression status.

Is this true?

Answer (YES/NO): NO